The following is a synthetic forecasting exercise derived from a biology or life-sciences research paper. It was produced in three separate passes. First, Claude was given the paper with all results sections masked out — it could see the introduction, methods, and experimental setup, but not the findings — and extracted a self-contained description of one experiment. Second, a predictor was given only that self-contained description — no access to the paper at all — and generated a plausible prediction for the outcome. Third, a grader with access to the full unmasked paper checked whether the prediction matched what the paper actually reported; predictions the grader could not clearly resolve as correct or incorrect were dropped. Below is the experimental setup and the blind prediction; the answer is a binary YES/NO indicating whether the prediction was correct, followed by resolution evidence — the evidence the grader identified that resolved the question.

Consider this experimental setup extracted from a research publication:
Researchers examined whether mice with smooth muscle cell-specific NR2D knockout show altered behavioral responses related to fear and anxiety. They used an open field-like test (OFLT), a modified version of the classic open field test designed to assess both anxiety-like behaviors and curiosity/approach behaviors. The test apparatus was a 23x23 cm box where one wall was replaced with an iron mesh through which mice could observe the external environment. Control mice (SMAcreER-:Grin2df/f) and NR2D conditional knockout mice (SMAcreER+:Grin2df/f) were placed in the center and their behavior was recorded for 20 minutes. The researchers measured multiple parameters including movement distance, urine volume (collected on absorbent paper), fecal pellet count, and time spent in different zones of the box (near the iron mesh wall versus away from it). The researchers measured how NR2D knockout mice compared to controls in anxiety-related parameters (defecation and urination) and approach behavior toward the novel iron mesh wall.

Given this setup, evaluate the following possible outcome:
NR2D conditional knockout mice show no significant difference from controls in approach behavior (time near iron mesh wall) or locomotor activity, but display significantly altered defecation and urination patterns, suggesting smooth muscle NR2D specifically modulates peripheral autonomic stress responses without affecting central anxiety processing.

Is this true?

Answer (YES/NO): NO